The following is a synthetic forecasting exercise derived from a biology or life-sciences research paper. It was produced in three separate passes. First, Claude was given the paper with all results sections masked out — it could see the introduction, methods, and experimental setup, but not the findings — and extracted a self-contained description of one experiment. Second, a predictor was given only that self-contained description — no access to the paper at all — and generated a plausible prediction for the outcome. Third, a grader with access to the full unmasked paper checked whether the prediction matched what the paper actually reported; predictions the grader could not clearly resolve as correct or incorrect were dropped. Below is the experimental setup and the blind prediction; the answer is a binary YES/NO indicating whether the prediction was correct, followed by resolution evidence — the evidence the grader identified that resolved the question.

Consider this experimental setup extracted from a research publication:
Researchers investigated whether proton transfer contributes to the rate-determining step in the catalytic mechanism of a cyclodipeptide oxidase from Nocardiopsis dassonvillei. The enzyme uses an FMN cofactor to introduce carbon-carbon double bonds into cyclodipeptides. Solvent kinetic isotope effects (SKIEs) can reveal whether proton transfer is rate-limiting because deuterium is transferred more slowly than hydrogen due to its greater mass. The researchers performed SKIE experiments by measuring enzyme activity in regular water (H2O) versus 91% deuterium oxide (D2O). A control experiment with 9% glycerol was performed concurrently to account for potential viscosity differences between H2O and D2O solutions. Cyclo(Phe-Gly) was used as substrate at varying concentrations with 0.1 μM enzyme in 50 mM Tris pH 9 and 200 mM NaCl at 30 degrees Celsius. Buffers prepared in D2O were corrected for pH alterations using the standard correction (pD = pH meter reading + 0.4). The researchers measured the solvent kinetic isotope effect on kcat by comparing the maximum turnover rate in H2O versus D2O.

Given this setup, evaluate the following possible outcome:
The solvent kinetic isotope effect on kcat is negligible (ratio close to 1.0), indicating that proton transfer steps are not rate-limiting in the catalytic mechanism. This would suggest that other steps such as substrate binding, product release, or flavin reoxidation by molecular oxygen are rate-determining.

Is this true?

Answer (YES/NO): NO